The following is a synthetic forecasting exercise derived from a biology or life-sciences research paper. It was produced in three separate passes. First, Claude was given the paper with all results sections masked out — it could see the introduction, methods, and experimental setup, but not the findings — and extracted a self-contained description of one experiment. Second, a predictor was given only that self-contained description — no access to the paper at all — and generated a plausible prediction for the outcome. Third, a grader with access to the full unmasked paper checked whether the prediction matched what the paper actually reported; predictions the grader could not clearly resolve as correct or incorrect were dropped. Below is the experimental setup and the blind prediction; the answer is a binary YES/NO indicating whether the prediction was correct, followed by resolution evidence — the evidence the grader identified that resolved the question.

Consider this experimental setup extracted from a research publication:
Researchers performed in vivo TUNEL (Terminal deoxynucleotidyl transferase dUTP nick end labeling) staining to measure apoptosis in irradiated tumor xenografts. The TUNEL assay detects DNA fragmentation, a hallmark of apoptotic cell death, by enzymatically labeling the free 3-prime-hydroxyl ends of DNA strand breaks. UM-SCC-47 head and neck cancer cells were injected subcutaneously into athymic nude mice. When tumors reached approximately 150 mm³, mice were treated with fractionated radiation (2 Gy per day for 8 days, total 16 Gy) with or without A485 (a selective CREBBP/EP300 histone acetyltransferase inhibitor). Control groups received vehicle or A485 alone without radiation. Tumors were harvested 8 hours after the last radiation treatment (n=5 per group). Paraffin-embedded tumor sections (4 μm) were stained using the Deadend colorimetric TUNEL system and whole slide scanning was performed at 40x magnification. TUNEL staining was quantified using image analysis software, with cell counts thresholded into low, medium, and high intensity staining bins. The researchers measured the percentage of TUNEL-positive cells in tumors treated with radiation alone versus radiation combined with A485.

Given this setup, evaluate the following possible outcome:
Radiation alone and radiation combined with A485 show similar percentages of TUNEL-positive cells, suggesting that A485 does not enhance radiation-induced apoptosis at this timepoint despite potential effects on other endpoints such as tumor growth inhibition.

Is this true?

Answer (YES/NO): NO